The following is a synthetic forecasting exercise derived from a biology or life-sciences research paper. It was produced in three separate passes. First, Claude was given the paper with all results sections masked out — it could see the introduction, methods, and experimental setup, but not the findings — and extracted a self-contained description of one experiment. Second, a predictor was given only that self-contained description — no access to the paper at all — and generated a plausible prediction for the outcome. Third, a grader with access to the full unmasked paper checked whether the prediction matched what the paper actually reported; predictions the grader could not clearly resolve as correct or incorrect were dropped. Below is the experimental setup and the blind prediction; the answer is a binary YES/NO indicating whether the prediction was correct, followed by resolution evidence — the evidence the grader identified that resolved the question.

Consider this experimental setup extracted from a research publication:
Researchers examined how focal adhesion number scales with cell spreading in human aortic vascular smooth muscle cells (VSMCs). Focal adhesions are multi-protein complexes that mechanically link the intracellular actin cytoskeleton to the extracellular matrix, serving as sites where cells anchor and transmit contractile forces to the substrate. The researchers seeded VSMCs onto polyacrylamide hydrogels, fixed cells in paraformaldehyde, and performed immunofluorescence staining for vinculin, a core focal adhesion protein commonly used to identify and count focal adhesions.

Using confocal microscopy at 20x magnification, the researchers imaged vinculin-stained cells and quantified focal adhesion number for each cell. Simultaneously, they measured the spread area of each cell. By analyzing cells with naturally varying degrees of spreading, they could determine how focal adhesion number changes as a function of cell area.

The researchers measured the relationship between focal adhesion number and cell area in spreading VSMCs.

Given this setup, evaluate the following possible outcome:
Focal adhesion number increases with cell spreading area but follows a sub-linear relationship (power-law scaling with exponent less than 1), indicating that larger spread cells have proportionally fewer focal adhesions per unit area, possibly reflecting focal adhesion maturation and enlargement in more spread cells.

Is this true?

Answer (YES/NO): NO